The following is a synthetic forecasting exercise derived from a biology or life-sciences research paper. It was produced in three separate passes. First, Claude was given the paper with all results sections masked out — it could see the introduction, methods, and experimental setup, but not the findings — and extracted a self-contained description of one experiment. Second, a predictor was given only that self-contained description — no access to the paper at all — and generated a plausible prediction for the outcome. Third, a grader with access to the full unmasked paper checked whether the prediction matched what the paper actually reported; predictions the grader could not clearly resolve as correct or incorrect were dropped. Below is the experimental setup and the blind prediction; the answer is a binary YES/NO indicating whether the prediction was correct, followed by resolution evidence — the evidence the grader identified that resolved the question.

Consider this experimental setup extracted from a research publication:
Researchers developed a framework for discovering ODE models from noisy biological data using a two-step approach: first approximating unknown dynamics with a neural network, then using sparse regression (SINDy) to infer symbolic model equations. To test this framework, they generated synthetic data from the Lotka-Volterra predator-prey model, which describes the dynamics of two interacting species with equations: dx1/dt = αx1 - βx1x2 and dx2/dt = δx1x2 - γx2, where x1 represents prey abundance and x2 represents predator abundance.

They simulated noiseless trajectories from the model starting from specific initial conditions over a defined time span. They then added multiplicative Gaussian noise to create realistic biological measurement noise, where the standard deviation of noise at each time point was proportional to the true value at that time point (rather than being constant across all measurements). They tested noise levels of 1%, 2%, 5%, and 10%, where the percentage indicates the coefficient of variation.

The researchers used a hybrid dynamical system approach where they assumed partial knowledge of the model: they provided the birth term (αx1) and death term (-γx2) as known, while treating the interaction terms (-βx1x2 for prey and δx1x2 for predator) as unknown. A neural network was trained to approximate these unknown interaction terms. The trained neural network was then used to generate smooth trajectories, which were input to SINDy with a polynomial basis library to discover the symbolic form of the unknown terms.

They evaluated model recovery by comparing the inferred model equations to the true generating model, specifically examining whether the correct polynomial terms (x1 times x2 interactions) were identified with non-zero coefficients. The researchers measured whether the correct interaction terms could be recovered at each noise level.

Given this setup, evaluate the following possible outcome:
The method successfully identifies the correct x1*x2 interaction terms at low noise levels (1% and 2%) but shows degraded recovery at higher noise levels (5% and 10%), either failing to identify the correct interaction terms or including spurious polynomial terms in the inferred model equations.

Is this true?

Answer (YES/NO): NO